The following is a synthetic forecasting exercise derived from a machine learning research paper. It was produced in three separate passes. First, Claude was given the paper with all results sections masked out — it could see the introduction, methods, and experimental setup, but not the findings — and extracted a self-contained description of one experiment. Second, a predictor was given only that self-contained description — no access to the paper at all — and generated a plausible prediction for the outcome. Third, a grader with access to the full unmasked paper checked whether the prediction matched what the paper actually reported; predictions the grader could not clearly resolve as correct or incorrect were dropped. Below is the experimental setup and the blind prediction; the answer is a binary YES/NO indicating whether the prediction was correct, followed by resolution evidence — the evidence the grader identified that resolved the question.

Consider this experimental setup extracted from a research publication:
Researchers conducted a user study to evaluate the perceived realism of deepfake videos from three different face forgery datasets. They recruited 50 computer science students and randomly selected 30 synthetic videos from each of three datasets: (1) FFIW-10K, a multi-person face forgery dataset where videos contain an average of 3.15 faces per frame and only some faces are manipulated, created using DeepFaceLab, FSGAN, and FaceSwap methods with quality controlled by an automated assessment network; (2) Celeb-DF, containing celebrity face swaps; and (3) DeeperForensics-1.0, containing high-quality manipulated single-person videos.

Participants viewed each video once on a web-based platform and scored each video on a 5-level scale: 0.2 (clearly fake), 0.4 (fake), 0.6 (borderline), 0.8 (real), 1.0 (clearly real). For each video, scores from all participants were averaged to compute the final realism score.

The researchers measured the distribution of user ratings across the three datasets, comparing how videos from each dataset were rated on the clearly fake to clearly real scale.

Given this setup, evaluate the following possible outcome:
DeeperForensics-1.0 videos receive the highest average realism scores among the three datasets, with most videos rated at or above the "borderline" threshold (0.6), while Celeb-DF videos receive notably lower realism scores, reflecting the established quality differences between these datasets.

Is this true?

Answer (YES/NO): NO